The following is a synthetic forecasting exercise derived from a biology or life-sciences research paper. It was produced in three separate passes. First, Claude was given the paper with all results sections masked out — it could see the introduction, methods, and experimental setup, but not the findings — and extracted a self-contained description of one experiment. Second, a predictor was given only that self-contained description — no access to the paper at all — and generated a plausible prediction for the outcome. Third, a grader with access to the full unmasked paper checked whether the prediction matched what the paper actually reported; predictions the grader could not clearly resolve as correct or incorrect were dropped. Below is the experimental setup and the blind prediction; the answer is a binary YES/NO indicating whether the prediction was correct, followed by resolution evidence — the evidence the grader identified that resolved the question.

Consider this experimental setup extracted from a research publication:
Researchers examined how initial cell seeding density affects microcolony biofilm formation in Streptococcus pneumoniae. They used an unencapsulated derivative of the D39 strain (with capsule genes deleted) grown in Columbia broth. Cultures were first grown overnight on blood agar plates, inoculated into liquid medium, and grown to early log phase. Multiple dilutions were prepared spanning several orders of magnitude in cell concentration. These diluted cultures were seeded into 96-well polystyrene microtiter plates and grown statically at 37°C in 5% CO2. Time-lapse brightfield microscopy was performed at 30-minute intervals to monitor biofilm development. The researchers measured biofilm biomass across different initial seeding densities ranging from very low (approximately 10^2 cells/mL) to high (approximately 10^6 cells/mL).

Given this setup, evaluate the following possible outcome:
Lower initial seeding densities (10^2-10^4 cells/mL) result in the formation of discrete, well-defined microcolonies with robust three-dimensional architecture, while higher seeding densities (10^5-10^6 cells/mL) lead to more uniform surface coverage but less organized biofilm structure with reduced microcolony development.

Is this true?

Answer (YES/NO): YES